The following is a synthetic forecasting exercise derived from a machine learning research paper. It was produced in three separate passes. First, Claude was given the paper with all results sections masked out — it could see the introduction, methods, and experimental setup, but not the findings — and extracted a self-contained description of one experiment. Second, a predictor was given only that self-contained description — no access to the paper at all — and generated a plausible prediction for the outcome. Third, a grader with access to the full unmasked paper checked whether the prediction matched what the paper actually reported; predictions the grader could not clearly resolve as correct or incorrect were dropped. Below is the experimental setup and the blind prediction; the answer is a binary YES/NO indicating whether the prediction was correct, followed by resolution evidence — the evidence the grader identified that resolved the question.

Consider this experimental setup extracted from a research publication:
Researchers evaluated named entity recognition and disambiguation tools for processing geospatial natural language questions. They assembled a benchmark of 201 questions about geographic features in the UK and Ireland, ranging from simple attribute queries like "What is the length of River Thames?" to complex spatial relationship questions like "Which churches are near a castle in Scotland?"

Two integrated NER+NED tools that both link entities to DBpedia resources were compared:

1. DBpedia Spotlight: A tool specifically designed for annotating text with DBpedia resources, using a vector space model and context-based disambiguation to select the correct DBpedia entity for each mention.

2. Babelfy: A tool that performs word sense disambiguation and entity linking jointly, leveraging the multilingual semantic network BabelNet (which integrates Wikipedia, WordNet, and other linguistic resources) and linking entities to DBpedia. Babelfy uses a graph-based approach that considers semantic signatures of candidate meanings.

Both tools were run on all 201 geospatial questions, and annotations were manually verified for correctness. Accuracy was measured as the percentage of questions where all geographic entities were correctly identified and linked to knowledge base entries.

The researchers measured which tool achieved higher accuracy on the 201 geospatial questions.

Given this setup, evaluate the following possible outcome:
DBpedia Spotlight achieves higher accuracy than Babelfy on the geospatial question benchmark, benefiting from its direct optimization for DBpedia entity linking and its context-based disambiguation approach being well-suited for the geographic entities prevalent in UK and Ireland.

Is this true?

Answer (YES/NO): YES